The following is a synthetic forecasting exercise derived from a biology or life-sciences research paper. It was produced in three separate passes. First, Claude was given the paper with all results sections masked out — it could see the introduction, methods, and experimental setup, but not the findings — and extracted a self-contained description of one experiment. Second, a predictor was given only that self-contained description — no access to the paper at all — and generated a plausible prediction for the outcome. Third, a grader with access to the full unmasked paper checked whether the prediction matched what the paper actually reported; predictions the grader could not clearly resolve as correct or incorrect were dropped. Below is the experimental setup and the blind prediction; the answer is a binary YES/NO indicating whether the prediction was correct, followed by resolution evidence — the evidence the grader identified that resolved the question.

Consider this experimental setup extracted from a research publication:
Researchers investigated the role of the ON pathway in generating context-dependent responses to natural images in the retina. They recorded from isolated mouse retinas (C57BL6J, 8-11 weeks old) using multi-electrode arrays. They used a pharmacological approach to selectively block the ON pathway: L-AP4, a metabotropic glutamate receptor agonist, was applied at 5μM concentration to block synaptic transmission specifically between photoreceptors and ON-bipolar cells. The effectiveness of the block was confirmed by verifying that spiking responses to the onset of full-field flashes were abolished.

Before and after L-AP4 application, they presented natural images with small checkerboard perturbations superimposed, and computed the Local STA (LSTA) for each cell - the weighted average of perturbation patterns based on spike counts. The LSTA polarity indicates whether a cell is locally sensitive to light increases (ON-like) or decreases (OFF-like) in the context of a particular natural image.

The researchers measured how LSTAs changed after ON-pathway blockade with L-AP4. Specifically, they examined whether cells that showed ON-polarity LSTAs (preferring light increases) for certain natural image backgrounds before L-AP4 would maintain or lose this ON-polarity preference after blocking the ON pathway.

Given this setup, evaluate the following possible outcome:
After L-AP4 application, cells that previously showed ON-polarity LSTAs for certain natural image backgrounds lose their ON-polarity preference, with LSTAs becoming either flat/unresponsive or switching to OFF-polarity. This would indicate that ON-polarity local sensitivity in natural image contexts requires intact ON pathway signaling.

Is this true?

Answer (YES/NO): YES